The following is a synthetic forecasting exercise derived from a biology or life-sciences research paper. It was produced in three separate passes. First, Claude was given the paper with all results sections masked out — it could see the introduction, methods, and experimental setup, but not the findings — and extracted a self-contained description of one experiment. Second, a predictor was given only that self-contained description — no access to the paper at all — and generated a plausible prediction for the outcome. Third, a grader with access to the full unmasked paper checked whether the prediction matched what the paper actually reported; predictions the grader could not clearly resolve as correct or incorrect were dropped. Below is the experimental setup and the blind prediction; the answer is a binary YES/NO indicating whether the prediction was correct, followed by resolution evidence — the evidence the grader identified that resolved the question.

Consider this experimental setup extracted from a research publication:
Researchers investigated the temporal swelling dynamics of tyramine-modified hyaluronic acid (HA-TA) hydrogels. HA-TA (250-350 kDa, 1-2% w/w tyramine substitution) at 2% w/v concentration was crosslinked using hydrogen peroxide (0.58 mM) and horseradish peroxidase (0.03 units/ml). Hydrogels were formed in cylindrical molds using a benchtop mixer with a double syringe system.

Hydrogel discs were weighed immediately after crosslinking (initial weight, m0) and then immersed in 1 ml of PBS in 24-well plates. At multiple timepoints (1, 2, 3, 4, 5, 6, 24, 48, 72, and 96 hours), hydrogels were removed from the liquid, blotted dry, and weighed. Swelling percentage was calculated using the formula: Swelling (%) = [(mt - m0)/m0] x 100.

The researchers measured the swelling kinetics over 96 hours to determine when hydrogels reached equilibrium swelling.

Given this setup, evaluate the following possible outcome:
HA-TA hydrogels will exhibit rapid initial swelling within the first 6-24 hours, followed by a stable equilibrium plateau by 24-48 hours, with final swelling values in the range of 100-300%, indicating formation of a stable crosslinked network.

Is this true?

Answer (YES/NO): NO